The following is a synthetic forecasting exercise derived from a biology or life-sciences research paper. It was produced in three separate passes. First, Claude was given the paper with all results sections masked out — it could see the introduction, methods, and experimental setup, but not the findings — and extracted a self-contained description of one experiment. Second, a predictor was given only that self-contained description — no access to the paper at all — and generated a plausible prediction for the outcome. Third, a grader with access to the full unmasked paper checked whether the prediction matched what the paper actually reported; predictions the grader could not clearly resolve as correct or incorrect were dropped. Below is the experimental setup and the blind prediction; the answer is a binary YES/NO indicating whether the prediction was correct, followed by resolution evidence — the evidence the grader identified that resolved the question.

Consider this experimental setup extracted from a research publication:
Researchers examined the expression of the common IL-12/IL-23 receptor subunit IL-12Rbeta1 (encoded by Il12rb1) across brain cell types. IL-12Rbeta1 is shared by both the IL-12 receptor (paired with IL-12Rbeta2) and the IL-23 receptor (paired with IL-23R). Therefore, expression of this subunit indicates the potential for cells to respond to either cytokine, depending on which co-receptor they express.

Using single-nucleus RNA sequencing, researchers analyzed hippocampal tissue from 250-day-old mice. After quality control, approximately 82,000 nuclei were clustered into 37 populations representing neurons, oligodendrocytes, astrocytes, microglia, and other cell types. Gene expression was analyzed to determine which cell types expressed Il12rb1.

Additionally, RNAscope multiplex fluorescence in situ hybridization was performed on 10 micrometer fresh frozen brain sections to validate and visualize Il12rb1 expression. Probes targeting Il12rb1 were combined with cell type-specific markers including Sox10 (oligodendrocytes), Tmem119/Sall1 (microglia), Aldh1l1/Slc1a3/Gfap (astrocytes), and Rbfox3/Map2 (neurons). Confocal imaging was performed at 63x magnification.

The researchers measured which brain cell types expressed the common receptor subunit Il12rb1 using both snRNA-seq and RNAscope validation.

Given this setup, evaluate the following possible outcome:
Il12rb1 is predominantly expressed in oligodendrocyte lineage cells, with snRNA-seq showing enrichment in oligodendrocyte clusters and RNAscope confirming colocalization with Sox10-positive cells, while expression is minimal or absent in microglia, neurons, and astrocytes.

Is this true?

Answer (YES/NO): YES